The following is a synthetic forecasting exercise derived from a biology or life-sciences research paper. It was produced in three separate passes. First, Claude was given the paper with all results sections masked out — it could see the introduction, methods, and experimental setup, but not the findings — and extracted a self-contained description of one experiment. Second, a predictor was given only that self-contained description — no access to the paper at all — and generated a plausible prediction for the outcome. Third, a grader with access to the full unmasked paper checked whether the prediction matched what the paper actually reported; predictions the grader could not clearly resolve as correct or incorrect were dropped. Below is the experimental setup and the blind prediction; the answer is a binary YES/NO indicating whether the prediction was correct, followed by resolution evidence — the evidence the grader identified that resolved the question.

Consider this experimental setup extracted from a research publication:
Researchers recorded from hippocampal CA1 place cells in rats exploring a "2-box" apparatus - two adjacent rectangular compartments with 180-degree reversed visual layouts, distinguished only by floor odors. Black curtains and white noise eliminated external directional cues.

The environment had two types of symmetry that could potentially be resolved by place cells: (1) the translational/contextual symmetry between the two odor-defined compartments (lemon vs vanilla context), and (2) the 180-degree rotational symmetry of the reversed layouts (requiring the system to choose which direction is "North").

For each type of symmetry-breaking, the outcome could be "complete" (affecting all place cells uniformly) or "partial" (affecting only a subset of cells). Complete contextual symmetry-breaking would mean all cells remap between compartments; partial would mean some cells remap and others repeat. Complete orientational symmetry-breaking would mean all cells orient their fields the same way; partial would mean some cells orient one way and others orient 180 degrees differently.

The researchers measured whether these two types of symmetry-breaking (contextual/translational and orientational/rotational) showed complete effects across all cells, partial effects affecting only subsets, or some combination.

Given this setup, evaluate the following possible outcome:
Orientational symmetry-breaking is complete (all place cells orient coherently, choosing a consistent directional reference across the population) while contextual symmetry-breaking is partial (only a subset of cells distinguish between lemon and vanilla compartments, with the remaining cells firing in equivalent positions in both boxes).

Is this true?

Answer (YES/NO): YES